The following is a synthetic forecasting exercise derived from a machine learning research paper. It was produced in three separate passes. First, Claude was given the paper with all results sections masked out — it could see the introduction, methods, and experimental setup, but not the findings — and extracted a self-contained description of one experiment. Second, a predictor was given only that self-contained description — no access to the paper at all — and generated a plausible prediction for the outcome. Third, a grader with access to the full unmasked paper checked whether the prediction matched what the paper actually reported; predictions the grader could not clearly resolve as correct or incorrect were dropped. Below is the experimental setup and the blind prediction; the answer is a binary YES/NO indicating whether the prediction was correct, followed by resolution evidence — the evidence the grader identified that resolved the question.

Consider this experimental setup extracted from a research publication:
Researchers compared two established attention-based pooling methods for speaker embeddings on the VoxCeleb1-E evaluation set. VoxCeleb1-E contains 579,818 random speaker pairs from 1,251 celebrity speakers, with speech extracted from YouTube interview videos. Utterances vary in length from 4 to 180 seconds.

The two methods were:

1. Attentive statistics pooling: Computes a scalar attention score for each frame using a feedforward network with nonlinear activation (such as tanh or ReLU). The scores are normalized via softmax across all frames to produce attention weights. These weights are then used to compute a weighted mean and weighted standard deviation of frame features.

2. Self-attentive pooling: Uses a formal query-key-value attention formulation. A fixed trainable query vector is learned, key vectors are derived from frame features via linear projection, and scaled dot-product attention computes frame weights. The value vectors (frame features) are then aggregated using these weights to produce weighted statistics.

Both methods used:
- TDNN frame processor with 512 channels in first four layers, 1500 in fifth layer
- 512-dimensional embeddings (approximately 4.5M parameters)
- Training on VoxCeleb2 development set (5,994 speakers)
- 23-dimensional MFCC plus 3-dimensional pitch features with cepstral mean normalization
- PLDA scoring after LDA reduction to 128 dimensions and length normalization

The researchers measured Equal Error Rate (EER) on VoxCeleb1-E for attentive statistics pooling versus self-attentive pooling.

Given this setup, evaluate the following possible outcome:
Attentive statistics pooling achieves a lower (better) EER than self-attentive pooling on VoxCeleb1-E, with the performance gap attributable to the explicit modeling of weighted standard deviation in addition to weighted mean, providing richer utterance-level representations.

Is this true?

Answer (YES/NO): NO